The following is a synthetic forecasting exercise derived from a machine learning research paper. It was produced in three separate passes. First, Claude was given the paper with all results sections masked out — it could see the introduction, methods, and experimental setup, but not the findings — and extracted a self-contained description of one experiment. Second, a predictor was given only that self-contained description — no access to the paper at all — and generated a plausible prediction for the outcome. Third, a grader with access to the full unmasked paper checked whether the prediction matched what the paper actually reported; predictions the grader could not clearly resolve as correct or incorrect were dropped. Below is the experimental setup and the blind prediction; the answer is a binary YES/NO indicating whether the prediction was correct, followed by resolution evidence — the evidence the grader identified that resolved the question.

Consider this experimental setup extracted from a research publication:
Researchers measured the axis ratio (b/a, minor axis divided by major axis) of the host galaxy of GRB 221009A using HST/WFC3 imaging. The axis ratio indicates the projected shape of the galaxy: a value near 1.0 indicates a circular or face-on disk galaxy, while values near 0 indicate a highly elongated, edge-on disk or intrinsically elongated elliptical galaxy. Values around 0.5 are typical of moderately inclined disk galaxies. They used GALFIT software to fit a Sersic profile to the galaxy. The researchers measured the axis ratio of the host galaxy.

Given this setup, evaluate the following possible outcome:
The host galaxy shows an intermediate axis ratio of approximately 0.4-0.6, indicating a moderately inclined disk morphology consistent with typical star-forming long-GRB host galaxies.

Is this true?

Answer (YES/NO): NO